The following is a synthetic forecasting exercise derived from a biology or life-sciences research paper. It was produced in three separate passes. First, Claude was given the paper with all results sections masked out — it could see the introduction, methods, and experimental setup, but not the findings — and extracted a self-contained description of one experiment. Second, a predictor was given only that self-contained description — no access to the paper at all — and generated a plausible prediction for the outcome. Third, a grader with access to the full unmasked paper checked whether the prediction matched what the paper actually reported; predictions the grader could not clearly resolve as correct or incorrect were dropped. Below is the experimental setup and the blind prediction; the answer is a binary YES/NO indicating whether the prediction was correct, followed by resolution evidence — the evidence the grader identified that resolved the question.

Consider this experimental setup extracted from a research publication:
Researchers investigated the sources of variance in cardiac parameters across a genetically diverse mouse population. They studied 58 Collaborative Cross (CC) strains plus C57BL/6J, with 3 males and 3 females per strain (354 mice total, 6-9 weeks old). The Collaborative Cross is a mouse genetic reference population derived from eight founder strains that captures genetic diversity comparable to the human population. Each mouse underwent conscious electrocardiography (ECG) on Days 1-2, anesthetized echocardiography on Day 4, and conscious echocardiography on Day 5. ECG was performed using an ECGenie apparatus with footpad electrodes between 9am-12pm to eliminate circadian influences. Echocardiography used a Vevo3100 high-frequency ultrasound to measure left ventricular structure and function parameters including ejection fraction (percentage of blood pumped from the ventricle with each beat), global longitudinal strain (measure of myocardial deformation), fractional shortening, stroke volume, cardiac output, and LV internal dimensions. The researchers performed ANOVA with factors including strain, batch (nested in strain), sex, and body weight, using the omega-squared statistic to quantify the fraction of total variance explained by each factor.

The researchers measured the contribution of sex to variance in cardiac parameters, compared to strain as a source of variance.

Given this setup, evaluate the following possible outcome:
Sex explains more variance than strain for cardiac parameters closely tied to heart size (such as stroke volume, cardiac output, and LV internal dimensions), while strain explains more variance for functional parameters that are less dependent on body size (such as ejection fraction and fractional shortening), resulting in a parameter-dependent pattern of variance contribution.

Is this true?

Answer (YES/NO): NO